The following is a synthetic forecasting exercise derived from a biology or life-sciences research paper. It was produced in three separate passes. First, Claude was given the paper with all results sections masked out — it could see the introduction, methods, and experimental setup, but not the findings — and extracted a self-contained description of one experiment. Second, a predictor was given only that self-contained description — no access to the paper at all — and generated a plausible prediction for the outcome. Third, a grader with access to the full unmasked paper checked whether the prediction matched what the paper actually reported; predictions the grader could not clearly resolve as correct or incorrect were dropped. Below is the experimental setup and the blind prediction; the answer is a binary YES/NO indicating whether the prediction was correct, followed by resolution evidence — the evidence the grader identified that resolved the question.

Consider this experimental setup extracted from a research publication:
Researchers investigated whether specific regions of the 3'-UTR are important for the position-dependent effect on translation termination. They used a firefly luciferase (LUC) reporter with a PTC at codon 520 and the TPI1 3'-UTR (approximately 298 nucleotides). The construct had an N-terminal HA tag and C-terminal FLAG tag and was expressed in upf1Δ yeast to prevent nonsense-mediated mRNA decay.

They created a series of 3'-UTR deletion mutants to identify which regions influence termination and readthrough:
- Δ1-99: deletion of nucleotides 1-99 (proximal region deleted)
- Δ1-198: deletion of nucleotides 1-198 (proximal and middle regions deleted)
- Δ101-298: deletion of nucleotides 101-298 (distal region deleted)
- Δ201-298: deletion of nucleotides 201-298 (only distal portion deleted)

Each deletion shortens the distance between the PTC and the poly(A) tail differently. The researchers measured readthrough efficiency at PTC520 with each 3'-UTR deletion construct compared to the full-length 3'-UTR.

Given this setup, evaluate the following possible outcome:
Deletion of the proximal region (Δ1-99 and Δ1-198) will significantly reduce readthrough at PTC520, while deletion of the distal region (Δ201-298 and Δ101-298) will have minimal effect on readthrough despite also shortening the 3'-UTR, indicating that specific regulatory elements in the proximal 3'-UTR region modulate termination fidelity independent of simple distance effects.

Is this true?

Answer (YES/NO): NO